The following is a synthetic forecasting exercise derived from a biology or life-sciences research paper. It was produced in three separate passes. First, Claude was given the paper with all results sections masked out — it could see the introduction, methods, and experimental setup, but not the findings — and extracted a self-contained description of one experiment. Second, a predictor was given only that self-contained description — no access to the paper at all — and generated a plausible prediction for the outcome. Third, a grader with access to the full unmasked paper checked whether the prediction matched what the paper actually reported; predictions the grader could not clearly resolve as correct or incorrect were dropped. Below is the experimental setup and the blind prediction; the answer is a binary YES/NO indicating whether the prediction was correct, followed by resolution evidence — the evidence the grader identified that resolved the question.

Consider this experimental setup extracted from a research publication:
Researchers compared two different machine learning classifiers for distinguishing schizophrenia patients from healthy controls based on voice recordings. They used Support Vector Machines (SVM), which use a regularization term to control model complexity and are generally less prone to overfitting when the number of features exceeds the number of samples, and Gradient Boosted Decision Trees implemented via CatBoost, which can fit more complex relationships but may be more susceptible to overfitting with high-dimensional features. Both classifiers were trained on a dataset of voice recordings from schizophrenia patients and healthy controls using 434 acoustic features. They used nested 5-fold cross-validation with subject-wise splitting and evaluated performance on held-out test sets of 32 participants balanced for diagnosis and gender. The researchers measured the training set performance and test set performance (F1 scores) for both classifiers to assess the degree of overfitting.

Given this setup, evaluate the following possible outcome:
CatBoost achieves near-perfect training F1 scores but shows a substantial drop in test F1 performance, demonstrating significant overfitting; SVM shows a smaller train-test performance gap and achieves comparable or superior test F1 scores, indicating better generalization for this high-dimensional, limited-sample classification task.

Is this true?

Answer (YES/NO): YES